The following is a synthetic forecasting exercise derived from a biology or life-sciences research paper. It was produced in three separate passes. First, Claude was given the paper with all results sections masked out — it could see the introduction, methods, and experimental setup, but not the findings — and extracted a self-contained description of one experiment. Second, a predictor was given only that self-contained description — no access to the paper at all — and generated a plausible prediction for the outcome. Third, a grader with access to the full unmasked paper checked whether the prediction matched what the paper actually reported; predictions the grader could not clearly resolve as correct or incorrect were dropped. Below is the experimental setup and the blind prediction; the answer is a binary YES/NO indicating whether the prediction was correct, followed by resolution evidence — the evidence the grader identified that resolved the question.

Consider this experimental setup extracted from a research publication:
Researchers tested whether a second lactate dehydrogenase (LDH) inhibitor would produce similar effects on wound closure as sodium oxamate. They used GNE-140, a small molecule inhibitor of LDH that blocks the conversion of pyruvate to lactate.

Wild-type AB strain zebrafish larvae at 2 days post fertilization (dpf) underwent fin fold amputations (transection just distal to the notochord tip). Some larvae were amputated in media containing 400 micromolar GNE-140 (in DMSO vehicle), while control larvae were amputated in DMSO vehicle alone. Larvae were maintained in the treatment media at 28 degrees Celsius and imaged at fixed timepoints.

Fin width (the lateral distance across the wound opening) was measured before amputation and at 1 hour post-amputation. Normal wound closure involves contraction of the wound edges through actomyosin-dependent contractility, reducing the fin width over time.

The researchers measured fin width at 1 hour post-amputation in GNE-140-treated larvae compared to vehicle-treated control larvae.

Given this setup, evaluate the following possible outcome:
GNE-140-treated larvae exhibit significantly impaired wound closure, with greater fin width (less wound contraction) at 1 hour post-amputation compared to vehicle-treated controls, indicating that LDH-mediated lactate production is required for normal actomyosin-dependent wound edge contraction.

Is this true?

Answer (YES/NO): YES